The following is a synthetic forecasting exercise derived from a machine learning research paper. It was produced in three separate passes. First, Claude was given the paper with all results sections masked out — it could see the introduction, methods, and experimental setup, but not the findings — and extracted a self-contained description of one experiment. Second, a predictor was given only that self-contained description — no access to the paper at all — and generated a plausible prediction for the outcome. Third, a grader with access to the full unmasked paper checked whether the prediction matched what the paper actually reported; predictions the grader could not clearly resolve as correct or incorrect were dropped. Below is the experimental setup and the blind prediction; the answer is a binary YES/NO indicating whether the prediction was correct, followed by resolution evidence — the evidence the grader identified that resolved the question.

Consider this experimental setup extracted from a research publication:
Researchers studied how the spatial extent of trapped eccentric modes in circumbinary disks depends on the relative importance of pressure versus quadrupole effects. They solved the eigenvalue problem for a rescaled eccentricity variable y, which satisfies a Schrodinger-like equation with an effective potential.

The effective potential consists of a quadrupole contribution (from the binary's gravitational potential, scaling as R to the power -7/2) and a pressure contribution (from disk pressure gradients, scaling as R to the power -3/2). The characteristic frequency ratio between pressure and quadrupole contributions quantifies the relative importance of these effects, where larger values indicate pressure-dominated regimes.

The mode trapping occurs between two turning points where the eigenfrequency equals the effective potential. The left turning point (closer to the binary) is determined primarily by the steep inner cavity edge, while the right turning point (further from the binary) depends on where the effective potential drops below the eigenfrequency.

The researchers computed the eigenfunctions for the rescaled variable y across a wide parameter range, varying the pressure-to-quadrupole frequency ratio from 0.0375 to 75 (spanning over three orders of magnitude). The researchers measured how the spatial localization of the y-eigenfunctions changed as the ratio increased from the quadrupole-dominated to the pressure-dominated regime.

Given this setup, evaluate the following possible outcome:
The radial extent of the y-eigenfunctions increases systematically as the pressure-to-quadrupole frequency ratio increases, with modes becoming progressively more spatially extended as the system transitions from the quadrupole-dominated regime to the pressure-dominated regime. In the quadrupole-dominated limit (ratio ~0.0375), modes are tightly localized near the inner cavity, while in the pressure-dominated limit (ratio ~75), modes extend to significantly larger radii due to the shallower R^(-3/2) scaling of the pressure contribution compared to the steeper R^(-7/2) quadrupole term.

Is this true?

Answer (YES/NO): YES